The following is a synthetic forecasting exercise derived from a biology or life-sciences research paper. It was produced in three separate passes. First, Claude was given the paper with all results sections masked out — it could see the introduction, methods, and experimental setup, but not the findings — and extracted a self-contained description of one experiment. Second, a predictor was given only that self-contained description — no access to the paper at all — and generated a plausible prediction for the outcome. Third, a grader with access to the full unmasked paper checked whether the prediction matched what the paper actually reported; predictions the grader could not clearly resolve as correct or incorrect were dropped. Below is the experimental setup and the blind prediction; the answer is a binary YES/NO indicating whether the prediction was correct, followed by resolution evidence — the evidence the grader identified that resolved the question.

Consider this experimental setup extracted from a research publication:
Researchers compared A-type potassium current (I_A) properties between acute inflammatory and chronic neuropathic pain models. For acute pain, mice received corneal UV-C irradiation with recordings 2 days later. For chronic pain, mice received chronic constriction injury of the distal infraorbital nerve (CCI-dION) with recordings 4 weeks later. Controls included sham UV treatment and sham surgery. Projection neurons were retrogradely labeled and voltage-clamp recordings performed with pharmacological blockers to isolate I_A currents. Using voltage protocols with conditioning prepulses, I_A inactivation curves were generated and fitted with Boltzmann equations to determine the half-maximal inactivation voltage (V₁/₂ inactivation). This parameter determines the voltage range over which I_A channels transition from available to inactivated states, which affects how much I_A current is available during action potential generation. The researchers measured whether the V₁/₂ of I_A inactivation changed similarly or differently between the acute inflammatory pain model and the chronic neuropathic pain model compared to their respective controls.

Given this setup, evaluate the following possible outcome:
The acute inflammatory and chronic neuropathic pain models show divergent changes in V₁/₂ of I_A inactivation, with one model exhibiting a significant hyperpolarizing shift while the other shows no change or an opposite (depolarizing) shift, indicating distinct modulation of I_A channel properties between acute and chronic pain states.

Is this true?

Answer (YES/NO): NO